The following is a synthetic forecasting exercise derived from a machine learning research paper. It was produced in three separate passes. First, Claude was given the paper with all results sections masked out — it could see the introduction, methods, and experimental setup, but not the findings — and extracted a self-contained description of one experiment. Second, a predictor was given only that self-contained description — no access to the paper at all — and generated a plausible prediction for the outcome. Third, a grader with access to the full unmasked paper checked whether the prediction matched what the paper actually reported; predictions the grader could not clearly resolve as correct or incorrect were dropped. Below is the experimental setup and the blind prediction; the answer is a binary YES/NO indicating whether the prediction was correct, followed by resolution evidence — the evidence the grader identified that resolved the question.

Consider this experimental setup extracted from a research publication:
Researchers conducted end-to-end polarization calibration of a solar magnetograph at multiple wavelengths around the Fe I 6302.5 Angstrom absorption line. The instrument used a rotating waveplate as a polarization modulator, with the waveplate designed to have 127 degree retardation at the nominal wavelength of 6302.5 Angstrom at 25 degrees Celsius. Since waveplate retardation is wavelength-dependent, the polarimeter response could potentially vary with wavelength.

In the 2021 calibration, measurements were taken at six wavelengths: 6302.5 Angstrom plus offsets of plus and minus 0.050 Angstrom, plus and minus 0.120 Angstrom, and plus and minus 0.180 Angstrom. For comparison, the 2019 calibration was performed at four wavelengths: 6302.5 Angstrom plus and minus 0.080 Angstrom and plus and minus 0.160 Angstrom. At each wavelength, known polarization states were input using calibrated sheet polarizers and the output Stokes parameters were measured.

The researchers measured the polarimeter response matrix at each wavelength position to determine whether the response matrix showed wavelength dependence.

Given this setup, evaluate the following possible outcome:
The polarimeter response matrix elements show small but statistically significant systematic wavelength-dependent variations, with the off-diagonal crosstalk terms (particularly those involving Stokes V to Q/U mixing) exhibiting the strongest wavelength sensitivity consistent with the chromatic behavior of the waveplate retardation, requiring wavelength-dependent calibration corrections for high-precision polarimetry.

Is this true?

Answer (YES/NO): NO